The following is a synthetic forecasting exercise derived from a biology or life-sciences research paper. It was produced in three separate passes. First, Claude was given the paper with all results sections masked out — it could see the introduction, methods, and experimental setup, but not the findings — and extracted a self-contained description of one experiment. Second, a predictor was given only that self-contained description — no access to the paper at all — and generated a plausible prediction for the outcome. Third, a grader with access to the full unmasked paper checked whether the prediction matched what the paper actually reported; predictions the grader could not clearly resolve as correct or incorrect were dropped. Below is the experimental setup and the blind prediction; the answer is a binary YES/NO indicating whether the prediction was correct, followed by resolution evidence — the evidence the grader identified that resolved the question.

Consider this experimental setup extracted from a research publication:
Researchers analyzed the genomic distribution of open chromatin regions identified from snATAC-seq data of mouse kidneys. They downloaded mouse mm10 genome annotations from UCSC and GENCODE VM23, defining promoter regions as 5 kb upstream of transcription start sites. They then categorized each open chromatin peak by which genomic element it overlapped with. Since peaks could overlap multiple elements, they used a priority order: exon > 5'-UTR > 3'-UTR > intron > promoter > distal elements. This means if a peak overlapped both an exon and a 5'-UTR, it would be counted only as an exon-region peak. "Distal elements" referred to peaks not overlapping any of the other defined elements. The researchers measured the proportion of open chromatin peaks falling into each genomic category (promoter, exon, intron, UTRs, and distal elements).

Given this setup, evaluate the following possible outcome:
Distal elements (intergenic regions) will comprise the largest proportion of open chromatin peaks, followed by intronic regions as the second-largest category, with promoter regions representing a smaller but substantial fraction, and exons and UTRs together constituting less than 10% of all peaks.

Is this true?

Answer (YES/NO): NO